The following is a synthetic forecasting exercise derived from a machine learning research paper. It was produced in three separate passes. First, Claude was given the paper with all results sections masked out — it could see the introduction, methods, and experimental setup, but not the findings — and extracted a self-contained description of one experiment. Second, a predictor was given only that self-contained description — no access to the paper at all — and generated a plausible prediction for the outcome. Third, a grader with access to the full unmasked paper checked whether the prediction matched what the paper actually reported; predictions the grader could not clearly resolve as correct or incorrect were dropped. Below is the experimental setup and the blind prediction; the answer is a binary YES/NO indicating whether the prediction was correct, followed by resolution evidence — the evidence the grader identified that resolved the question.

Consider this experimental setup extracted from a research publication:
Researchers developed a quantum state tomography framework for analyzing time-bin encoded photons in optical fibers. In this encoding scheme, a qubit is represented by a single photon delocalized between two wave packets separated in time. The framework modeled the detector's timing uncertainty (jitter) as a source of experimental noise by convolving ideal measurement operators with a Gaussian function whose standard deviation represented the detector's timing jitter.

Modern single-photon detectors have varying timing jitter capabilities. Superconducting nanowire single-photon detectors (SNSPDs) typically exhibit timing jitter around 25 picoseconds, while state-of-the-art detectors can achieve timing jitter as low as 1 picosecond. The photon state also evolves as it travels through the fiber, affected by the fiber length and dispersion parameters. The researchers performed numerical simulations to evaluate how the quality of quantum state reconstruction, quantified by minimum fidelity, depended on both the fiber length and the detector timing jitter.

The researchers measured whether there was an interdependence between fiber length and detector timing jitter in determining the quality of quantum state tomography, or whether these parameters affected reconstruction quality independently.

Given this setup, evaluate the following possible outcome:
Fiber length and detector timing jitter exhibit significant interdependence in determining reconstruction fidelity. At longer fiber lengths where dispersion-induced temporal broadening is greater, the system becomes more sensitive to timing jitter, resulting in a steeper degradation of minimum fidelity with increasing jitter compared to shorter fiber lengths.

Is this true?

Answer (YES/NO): NO